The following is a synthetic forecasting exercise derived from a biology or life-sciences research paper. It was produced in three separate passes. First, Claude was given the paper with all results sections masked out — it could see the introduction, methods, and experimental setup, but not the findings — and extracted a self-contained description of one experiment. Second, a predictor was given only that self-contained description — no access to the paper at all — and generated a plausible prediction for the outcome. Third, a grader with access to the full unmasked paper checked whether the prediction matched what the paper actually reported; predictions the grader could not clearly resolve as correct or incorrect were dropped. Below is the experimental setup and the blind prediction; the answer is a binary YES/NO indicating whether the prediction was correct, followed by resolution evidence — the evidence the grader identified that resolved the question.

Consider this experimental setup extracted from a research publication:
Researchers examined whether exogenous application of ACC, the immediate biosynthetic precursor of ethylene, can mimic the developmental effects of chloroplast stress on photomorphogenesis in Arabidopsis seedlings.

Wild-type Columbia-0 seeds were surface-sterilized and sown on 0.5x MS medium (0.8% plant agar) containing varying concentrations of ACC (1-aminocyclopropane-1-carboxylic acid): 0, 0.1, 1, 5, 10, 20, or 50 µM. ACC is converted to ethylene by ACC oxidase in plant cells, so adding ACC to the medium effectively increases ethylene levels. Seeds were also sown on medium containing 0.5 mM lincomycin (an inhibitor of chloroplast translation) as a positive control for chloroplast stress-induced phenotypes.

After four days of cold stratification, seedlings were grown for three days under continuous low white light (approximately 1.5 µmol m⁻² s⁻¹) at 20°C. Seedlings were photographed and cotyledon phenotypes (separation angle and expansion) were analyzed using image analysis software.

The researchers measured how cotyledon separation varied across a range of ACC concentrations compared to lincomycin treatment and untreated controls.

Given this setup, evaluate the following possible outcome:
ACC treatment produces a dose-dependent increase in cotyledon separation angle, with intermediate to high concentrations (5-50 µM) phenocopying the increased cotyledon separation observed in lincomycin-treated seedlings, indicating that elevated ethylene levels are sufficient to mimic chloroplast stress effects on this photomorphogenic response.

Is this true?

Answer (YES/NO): NO